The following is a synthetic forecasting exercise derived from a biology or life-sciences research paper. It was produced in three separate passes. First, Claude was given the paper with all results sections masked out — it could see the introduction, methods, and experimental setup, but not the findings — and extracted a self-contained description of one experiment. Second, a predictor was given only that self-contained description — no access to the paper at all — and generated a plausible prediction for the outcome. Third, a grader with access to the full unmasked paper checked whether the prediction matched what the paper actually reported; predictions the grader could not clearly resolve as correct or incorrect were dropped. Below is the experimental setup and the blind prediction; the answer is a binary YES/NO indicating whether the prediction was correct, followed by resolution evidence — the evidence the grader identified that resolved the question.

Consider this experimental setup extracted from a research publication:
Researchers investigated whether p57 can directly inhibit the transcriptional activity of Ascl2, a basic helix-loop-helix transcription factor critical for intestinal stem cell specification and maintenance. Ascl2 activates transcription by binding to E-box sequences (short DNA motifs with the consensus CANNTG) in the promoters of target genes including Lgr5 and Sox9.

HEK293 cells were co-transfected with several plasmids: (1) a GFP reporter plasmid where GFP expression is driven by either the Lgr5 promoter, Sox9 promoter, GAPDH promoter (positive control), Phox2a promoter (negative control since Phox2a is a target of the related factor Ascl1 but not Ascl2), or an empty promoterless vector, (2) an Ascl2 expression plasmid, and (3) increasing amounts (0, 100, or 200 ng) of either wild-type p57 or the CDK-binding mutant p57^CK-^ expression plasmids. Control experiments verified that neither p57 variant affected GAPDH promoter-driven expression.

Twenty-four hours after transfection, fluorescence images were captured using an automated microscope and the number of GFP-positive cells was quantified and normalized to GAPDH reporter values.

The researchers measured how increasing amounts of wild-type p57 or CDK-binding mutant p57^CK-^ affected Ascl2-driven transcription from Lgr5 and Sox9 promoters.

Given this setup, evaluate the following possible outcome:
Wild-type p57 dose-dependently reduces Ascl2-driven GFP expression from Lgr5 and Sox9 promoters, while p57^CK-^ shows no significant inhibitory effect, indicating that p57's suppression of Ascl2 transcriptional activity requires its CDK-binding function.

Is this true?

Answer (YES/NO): NO